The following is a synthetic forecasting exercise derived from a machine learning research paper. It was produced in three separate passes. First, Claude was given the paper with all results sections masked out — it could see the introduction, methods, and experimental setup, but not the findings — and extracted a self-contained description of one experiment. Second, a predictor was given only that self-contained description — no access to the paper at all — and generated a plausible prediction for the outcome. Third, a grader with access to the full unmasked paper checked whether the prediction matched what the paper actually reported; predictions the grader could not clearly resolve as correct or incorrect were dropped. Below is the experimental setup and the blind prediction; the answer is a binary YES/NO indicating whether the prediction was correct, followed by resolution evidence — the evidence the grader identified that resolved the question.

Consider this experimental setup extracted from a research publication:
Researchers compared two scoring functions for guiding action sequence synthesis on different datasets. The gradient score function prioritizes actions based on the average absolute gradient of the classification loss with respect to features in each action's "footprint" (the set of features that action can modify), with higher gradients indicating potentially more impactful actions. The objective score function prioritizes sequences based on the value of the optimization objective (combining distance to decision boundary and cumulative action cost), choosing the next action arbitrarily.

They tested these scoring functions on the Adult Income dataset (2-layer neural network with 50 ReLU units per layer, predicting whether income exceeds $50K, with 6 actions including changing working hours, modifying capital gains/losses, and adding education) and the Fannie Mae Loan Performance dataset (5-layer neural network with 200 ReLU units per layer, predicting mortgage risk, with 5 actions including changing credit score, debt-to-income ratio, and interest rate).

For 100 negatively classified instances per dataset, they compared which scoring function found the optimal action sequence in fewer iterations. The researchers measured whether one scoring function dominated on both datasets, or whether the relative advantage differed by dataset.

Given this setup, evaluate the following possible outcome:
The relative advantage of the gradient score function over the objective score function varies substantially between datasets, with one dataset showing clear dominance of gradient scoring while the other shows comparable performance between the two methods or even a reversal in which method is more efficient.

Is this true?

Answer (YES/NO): YES